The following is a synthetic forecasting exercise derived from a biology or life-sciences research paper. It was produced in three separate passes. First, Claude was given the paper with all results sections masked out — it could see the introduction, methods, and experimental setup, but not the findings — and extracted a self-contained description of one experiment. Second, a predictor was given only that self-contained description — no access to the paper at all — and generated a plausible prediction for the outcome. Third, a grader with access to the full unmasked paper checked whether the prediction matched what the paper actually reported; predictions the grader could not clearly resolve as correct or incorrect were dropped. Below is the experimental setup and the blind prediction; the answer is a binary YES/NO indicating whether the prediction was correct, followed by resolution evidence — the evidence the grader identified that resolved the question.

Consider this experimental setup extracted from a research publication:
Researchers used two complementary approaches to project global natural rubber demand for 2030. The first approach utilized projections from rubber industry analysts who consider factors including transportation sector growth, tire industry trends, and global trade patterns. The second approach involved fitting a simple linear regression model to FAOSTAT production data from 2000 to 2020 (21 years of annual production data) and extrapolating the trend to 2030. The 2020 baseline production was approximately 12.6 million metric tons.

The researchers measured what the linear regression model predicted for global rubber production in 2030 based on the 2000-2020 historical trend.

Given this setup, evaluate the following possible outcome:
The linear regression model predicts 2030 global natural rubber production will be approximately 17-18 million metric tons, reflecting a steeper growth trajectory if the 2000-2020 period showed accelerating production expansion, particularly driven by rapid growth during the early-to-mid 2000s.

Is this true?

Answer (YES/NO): NO